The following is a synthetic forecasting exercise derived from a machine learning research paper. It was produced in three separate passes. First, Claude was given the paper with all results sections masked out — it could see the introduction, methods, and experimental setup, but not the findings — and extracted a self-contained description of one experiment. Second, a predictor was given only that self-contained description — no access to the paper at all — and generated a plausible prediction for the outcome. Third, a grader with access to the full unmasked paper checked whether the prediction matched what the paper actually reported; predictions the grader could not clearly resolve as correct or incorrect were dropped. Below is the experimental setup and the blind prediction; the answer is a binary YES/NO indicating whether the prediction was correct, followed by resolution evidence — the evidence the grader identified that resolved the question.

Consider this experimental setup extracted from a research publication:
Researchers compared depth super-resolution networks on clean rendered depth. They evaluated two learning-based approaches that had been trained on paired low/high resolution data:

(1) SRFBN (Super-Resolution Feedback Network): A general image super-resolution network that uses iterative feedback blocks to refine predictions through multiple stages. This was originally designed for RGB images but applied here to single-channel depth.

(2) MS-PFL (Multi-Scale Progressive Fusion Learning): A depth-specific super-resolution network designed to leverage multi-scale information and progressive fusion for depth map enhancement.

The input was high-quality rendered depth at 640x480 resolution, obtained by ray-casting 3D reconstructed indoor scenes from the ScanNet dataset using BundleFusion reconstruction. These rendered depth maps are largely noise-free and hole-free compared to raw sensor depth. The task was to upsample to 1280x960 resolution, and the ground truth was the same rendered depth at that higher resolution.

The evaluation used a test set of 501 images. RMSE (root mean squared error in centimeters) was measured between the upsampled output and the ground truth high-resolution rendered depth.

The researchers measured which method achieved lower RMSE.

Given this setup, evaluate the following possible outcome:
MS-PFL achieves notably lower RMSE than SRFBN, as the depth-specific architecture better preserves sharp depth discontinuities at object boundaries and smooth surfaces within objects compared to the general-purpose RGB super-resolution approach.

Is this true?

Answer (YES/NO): NO